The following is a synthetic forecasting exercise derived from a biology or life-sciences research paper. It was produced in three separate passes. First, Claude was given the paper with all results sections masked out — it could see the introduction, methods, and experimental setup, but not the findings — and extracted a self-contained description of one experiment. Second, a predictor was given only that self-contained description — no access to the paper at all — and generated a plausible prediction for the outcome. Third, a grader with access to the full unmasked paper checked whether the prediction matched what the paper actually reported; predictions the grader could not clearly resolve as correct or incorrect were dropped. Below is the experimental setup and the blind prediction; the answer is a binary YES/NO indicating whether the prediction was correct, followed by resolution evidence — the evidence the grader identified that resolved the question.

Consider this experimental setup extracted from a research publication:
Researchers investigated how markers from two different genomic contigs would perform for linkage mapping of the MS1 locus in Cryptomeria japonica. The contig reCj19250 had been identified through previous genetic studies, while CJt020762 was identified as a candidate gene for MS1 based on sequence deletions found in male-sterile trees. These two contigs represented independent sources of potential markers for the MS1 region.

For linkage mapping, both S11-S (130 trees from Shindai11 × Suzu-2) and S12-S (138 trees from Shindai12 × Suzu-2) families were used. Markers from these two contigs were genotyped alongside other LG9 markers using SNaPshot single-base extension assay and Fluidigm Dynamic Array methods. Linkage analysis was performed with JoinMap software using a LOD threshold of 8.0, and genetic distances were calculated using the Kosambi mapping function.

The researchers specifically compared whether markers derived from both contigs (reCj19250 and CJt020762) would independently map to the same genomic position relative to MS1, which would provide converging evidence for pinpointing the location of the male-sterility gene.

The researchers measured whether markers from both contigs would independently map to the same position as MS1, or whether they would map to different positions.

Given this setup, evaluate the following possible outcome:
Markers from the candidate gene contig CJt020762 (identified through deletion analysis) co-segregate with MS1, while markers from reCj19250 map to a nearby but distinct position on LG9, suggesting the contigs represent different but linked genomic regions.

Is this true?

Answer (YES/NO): NO